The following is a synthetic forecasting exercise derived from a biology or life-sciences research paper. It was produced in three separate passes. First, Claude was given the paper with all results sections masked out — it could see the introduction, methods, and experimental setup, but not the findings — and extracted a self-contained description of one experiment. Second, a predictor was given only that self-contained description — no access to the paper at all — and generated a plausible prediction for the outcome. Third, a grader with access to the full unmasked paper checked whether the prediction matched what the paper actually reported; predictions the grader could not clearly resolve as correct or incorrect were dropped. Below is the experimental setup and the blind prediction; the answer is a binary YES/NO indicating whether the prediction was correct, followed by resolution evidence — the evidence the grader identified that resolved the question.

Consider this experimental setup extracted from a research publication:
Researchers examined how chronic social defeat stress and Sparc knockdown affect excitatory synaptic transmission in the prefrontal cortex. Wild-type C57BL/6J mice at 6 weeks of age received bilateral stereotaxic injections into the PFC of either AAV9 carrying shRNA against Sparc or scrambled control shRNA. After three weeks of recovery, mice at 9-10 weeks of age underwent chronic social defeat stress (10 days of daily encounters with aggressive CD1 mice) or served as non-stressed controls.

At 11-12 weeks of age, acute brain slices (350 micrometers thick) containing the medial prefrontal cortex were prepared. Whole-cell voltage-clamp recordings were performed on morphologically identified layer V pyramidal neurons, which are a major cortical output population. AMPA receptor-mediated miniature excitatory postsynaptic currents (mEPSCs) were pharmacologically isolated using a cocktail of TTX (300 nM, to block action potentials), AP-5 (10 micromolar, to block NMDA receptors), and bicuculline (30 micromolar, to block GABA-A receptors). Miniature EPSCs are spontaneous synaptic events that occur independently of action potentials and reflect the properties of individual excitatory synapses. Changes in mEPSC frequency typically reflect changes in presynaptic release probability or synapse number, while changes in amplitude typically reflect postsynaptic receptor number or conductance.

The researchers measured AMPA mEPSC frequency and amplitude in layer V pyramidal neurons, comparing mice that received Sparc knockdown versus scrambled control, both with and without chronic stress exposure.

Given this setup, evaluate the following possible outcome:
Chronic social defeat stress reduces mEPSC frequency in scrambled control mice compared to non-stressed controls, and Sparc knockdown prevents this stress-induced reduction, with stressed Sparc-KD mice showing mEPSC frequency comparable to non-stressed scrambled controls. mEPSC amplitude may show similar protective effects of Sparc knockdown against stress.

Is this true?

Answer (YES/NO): NO